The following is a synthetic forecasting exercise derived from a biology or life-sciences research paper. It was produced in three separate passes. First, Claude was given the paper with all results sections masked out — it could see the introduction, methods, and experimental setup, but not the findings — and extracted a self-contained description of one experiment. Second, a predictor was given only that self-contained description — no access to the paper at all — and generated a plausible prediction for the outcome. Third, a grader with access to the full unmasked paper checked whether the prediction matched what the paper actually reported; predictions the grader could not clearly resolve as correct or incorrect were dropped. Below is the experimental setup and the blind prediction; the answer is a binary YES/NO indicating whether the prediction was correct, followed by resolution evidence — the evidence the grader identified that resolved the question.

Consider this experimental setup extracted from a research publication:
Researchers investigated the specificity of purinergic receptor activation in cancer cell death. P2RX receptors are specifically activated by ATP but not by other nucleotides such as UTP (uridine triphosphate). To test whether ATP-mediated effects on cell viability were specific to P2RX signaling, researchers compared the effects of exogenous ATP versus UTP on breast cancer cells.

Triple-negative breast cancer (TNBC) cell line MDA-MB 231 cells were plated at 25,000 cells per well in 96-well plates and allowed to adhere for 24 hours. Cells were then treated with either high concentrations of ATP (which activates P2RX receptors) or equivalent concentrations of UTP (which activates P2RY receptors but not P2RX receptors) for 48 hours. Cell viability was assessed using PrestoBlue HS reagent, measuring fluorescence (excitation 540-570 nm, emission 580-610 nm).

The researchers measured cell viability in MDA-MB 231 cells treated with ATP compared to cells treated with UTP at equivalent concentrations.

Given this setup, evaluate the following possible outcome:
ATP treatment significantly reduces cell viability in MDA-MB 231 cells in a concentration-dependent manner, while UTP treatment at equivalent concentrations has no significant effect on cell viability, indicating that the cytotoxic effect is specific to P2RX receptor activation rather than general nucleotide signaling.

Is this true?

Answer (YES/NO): YES